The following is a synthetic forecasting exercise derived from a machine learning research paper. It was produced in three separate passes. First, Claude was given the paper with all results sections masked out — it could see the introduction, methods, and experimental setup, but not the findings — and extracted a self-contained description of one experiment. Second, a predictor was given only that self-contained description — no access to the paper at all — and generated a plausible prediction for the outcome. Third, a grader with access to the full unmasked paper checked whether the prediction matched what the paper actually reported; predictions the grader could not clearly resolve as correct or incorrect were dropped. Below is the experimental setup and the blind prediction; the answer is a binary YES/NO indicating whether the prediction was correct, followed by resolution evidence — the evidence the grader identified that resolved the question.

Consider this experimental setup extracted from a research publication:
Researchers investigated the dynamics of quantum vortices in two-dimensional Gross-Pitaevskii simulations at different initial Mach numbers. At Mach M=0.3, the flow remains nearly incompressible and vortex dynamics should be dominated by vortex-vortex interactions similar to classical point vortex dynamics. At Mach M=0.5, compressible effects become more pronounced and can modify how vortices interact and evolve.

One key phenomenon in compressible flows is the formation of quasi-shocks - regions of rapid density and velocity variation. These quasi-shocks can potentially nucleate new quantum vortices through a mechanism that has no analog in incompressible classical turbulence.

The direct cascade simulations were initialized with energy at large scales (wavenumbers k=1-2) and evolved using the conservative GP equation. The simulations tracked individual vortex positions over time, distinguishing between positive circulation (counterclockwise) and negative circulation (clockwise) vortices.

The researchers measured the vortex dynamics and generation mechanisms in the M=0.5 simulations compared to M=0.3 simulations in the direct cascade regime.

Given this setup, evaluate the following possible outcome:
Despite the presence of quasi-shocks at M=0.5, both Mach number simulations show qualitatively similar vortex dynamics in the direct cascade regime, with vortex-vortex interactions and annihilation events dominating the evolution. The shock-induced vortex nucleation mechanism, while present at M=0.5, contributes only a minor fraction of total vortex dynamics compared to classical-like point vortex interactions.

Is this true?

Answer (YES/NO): NO